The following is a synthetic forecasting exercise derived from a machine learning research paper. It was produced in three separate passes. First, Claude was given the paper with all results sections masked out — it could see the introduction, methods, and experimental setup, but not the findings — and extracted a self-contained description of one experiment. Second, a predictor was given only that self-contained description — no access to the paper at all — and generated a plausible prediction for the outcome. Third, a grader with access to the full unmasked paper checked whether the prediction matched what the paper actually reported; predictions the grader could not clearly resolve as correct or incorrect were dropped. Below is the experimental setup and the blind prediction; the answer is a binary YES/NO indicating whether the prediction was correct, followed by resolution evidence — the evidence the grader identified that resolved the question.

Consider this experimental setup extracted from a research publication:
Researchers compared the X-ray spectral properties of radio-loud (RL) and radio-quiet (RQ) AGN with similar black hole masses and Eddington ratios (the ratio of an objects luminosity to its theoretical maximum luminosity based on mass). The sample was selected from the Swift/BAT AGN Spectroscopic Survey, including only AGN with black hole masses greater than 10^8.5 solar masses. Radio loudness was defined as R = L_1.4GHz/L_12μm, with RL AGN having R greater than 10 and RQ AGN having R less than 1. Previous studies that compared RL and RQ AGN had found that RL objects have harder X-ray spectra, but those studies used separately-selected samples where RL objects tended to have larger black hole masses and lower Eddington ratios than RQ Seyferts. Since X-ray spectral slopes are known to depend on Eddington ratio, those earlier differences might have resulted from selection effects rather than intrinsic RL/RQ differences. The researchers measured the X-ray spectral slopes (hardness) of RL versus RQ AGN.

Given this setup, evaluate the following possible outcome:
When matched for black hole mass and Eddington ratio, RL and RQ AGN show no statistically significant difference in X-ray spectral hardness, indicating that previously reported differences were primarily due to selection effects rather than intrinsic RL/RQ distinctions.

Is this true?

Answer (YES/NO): YES